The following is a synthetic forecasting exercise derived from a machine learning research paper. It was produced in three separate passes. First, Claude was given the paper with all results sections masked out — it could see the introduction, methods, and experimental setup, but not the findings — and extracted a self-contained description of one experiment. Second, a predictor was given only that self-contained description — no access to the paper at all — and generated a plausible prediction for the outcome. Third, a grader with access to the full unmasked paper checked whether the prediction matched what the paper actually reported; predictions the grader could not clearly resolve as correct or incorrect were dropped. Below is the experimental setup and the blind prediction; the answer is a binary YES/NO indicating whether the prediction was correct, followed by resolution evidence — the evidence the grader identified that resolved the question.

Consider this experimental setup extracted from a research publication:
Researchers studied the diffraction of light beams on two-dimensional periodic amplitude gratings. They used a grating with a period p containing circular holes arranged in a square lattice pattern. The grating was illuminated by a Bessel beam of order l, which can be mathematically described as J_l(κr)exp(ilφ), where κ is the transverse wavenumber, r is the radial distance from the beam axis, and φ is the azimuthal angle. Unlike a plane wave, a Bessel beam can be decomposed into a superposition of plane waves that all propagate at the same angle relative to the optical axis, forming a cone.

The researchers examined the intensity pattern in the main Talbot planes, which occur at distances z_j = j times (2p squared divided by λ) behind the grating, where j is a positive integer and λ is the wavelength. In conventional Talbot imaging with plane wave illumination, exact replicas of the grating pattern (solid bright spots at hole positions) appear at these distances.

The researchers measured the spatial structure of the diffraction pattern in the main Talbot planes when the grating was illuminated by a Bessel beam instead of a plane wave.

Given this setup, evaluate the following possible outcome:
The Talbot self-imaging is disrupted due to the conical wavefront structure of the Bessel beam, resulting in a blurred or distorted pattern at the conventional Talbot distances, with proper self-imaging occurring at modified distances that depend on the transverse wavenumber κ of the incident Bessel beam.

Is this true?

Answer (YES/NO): NO